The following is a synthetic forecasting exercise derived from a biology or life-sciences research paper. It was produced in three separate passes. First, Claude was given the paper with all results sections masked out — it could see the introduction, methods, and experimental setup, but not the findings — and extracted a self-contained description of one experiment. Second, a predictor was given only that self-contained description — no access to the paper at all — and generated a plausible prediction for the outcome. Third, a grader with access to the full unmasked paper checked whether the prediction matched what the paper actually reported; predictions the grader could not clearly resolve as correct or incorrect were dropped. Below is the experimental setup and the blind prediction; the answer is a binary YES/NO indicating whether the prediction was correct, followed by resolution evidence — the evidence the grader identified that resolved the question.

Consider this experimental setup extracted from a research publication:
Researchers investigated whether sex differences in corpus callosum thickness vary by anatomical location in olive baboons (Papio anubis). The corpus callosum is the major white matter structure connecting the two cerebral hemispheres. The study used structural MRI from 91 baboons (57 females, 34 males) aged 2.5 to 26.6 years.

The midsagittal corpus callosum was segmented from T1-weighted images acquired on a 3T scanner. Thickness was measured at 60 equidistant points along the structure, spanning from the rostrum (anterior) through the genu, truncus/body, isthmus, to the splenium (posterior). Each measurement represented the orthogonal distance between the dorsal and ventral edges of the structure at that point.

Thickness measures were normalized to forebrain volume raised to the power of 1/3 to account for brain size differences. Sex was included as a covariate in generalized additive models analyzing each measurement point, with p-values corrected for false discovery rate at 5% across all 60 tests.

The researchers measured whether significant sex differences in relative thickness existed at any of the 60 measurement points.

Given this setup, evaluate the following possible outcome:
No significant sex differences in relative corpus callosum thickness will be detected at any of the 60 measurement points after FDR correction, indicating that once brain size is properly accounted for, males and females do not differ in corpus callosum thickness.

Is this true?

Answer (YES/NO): YES